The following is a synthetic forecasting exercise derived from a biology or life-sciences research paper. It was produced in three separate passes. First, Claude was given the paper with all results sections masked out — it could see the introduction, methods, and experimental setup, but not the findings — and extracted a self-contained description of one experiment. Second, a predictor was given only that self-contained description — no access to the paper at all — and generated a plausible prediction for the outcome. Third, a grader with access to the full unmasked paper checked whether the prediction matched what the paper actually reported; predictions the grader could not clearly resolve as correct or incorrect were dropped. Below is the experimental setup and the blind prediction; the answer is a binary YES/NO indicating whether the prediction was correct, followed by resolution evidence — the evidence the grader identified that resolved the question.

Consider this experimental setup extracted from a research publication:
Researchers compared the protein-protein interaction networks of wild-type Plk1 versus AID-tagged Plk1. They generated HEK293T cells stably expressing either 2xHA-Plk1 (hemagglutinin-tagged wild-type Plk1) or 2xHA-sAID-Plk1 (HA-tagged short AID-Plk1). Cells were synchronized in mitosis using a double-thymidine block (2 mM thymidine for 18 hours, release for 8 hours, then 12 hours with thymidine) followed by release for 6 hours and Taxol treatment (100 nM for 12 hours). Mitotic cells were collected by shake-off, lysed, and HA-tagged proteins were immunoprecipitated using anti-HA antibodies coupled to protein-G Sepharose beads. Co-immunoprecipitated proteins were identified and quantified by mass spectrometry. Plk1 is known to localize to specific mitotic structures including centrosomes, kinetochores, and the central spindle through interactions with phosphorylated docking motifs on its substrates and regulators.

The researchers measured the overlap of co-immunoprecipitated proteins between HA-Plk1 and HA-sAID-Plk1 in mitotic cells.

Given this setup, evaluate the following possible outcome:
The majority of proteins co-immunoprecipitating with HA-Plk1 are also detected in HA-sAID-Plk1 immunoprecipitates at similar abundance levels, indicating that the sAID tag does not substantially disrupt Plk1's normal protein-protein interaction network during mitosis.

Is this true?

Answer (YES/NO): YES